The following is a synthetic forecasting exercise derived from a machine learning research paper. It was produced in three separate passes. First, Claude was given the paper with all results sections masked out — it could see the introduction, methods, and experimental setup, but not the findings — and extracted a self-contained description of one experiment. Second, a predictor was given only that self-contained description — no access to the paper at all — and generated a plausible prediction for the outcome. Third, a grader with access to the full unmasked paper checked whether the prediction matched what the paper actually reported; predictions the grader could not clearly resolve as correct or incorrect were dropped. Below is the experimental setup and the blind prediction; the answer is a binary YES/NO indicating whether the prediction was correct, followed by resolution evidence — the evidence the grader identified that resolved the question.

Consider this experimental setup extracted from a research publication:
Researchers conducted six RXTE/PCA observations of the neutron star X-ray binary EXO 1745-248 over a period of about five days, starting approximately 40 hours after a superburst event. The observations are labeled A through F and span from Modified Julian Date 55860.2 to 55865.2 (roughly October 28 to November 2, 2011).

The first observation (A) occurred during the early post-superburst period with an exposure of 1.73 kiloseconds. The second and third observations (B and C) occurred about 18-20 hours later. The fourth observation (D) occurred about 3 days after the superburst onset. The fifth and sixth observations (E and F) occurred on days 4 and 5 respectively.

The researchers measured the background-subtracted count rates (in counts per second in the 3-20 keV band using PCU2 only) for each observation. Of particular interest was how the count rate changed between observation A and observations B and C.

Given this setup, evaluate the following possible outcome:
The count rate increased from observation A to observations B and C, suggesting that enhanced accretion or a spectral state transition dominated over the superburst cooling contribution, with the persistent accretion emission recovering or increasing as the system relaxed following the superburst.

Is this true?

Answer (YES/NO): YES